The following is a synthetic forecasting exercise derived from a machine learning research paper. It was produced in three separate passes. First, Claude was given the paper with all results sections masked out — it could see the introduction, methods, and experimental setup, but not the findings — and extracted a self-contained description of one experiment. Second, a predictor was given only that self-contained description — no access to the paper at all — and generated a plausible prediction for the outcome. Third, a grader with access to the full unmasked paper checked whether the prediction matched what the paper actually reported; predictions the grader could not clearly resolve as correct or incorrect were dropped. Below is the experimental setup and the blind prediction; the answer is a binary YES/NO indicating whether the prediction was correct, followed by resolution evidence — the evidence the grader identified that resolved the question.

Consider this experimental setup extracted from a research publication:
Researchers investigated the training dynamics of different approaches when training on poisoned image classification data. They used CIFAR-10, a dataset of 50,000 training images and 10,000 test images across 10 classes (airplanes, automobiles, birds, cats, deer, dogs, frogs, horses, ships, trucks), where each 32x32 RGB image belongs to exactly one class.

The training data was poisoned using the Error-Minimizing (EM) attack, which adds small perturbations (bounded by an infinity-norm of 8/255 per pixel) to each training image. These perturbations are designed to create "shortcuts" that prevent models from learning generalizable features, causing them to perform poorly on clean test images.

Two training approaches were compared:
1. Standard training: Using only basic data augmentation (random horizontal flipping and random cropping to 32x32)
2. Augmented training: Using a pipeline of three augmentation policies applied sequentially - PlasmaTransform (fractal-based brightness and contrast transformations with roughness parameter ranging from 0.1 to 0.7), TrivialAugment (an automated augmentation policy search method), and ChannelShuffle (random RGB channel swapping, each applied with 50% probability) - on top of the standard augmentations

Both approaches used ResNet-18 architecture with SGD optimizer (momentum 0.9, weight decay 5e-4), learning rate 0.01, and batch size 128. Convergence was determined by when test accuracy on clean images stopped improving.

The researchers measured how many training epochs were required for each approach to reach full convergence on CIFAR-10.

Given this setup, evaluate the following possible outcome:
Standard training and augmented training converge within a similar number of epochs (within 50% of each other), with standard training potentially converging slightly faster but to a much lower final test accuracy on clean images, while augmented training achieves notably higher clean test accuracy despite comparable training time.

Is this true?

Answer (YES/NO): NO